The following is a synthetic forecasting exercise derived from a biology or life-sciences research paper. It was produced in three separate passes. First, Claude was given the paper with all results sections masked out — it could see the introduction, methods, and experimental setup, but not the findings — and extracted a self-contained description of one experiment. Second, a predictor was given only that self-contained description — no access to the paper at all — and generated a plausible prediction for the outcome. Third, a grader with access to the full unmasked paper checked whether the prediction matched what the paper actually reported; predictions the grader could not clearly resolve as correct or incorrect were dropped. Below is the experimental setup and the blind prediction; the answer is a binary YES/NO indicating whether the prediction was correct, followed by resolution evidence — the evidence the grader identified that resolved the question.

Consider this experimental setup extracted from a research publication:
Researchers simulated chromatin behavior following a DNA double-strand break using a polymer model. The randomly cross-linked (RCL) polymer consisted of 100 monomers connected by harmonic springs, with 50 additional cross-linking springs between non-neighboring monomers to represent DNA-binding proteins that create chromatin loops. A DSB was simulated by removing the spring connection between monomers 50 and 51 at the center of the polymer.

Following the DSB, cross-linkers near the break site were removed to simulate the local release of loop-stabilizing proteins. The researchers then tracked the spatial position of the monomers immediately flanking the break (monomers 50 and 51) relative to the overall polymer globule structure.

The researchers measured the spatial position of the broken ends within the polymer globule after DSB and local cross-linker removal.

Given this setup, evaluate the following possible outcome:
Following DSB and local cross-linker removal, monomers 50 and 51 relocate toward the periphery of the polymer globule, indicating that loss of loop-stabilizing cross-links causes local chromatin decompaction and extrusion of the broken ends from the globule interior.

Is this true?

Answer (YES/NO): YES